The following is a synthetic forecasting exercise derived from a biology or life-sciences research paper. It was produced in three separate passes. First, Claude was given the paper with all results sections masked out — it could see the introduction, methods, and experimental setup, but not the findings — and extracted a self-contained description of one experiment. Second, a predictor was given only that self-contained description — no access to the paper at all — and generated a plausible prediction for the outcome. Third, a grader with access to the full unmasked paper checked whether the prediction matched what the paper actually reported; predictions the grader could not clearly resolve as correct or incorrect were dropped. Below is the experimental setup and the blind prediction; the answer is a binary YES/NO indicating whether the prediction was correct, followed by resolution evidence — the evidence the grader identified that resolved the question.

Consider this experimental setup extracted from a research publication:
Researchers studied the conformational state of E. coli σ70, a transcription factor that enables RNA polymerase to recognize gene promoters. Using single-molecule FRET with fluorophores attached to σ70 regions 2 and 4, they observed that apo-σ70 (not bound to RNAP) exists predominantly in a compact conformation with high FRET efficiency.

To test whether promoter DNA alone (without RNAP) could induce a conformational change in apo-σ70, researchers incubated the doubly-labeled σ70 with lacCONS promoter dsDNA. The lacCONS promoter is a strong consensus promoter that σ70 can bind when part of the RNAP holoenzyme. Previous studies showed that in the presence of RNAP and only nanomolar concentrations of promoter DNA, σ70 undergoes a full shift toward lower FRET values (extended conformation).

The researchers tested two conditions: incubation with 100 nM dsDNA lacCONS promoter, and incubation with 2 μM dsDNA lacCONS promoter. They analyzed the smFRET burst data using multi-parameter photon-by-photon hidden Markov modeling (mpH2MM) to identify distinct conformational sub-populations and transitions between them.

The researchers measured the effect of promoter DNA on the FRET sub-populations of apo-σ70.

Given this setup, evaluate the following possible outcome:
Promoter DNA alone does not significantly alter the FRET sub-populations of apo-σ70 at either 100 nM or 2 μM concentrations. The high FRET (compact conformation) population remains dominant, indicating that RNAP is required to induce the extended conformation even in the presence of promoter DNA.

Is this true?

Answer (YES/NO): NO